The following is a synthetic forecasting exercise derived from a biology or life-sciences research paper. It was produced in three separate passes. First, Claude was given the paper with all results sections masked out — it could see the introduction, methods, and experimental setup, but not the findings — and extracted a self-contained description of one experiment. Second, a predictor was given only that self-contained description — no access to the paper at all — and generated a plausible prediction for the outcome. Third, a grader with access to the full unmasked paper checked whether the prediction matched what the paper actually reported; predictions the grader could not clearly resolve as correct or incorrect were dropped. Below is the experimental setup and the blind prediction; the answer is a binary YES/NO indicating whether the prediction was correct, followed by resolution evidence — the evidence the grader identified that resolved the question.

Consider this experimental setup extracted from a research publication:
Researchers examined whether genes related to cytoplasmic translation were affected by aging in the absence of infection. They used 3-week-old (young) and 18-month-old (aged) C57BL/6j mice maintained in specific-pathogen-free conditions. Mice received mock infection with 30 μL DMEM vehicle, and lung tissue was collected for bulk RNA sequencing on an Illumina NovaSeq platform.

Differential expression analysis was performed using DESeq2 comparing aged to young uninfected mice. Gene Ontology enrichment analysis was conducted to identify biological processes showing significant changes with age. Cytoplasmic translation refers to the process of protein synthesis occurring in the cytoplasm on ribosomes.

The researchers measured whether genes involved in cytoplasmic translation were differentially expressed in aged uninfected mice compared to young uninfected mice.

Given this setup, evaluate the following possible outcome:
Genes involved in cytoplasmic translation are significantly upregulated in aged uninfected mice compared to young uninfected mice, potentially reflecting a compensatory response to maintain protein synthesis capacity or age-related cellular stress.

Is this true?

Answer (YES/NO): YES